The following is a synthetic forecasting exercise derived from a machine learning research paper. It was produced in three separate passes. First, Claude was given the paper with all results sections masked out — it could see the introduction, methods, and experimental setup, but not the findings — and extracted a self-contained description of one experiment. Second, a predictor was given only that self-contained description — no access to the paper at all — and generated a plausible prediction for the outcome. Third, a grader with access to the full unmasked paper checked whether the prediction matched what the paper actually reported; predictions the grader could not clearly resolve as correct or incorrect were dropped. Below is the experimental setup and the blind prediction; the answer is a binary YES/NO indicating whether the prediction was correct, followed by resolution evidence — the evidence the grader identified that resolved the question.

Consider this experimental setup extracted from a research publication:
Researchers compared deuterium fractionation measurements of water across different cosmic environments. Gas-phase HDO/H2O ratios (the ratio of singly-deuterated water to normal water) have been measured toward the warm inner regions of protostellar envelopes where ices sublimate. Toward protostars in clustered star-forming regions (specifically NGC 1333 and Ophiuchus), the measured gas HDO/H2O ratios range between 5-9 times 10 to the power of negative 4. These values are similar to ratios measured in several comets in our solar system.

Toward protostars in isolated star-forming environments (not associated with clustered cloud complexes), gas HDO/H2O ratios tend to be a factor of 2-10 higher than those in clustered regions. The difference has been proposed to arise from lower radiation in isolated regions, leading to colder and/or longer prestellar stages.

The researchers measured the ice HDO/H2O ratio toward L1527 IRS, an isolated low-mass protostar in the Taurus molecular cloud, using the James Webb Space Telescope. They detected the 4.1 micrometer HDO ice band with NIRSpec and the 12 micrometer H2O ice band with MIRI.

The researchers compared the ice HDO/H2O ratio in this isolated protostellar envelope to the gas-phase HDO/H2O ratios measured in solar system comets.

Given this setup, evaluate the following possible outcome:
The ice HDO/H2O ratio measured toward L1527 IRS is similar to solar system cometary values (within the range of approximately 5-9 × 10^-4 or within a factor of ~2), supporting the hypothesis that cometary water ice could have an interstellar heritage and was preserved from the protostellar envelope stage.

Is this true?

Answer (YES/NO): NO